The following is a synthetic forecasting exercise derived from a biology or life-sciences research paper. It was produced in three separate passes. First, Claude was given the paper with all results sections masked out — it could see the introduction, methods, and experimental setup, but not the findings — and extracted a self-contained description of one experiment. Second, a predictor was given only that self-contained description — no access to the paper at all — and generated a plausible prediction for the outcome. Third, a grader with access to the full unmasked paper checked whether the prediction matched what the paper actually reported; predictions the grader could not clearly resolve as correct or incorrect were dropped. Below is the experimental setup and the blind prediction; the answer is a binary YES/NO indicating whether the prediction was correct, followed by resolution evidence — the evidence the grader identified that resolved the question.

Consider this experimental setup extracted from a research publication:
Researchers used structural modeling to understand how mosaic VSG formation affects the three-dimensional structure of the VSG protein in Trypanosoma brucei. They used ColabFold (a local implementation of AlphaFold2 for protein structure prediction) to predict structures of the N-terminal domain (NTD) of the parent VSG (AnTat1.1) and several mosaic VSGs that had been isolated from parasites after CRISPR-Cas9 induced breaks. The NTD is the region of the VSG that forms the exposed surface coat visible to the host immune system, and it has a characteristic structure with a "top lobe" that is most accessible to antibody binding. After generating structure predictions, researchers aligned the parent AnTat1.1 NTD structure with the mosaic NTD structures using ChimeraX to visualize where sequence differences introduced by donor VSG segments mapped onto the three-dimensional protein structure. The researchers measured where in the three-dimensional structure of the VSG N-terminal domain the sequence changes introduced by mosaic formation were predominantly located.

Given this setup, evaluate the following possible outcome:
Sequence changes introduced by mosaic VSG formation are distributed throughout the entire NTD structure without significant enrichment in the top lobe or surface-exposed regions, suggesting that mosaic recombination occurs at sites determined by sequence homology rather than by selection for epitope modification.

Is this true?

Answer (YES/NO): NO